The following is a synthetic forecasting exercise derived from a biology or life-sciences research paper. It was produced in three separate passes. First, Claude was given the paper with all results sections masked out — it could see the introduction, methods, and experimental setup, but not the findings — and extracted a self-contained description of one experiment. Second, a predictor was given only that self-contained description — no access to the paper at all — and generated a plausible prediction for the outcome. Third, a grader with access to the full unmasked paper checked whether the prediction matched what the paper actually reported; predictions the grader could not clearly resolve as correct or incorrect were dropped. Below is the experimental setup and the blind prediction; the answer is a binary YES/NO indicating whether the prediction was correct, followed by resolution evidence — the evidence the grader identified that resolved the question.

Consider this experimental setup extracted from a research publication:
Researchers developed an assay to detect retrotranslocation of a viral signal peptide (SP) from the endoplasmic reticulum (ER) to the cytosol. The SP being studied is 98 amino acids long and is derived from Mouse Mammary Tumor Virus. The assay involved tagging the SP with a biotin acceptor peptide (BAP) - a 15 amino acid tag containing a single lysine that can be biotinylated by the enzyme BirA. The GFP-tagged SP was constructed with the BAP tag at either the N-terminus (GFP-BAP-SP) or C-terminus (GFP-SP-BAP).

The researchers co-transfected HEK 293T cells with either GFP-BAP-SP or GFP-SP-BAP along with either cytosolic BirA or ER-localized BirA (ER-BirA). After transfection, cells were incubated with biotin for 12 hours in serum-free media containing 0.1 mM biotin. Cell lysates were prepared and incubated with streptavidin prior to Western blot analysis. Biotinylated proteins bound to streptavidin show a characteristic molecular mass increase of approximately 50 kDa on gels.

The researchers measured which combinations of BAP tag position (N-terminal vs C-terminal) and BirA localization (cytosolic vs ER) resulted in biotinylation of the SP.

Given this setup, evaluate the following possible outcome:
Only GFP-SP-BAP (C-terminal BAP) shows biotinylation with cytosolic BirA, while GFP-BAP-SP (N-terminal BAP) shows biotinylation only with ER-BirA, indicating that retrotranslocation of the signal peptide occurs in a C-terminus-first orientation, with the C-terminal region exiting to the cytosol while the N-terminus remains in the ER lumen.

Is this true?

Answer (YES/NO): NO